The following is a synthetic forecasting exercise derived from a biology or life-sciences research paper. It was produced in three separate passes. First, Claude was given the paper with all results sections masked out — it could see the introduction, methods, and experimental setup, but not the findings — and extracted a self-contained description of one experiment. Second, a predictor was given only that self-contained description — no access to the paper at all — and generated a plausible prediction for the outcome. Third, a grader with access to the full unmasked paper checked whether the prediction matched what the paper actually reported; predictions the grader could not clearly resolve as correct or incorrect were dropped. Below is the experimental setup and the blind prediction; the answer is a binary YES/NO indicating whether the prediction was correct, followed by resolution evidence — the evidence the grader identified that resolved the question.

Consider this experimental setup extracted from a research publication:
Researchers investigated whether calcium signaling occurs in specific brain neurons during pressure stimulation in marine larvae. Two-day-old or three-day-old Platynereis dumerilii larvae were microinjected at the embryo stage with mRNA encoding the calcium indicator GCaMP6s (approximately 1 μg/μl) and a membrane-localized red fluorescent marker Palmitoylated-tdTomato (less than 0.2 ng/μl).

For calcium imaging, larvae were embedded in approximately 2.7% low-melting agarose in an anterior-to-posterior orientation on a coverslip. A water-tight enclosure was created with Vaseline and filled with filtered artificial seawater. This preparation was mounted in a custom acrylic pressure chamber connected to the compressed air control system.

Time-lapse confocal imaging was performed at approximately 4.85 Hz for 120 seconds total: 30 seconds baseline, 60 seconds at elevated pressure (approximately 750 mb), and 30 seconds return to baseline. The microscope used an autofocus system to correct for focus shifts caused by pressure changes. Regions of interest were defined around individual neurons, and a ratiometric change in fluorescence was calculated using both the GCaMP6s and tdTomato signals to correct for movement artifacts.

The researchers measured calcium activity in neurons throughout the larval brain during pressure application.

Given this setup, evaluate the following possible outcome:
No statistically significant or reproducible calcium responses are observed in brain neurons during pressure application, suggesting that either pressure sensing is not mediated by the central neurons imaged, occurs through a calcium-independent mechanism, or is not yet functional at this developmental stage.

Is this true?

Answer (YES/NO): NO